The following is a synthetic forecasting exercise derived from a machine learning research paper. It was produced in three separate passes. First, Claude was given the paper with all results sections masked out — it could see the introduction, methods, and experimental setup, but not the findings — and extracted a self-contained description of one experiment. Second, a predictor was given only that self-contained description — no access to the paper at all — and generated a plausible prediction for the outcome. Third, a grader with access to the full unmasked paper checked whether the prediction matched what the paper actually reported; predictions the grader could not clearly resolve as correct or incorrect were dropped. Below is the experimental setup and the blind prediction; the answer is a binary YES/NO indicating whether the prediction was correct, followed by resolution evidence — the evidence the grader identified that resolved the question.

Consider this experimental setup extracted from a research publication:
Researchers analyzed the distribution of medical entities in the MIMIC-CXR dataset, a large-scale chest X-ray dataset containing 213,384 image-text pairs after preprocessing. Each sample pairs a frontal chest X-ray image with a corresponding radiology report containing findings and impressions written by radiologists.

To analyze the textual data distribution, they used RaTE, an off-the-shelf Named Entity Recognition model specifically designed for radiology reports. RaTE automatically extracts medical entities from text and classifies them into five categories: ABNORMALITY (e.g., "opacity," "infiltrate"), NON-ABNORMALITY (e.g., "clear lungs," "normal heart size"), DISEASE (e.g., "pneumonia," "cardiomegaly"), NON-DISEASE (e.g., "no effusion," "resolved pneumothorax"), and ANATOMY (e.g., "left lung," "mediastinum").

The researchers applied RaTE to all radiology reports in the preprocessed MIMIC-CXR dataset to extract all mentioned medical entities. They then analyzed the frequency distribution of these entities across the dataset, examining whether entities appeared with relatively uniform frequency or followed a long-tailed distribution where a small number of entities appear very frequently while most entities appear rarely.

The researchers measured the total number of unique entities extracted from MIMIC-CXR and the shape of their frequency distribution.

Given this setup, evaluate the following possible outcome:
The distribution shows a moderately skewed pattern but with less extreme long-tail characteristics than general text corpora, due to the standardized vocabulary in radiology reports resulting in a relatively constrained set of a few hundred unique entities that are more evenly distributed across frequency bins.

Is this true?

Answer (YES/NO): NO